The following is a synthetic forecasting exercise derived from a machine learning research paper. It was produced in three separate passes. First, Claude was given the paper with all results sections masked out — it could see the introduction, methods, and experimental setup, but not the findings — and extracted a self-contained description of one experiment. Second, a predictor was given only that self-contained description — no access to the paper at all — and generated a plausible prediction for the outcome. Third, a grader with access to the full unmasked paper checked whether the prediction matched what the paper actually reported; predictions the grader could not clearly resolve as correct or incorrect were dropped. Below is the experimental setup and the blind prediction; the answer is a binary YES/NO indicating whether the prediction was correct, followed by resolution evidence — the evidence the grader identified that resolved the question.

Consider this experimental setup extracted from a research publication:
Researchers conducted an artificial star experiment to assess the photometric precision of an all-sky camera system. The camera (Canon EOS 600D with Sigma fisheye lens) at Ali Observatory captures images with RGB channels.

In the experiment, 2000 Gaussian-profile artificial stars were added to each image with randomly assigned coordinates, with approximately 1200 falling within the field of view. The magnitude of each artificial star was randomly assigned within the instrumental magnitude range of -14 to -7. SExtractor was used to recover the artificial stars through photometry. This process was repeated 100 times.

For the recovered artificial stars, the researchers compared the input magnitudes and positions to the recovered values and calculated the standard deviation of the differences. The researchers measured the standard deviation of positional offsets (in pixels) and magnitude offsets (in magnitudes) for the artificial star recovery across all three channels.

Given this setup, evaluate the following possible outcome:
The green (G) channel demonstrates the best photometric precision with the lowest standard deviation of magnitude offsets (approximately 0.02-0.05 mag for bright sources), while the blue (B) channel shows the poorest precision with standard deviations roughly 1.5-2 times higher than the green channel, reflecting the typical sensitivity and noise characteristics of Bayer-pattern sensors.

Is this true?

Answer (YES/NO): NO